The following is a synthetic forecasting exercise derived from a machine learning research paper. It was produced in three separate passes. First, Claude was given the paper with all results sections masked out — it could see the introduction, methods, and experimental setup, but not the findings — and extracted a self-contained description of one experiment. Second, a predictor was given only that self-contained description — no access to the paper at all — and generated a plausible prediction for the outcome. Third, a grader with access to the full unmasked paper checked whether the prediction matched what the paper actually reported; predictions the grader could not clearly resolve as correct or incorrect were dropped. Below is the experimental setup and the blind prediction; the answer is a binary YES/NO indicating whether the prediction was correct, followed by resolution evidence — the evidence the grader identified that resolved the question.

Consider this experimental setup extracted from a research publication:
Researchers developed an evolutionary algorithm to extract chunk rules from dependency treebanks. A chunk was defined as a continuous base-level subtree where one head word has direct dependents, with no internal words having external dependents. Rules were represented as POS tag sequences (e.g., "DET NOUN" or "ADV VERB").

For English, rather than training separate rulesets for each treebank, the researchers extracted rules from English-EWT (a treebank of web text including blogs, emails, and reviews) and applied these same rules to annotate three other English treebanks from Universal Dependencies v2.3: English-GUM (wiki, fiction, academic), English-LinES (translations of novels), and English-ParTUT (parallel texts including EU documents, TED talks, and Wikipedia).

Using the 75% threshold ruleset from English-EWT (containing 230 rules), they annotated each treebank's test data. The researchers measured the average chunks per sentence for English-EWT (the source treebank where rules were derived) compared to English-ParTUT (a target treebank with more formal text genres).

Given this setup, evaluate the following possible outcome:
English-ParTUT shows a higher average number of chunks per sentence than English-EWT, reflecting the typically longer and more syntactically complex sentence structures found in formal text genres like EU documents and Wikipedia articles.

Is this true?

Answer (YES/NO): YES